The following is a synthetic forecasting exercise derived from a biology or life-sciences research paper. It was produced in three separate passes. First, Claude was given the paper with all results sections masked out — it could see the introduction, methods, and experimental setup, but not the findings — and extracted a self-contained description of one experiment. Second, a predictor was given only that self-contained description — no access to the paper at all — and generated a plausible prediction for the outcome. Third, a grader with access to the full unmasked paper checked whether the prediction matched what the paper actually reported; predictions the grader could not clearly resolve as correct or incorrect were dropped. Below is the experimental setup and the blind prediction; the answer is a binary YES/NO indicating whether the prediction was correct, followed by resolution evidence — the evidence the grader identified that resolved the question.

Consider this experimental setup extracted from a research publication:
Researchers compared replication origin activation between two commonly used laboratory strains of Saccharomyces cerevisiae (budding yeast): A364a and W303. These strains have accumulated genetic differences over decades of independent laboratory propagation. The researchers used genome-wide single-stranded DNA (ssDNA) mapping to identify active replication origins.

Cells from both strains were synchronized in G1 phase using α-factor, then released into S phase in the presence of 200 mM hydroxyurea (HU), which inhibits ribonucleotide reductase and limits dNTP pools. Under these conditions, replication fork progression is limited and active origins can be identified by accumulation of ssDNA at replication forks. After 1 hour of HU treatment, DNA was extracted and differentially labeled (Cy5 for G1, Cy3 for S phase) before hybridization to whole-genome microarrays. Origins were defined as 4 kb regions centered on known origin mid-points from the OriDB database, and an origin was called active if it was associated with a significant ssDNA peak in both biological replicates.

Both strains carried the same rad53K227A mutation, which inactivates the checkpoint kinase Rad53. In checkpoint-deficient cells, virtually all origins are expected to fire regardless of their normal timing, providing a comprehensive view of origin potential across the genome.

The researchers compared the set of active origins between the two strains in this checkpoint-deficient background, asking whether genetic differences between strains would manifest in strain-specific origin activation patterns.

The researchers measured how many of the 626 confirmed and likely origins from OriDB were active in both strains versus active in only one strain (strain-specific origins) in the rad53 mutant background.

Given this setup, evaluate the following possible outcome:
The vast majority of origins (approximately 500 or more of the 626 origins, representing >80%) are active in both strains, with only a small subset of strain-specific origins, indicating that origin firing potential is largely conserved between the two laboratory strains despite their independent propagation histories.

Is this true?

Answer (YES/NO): NO